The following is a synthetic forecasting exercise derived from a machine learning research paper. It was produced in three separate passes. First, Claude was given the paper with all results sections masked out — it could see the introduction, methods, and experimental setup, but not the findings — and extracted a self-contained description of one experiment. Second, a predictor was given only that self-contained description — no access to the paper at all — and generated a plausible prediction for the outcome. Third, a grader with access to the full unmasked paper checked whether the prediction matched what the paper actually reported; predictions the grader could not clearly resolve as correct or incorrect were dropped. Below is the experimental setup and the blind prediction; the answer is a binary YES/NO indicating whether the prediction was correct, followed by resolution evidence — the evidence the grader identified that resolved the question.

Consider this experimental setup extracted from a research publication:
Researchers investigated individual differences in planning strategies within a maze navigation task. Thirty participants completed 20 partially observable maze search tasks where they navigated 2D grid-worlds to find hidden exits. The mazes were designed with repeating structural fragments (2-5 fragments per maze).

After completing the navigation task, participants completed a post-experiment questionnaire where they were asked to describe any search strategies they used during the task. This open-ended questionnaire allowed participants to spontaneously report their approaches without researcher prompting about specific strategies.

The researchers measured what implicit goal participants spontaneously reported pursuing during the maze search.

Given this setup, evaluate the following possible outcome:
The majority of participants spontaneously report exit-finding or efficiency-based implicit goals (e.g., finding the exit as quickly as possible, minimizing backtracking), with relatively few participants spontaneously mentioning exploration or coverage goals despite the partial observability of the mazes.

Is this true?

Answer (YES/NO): YES